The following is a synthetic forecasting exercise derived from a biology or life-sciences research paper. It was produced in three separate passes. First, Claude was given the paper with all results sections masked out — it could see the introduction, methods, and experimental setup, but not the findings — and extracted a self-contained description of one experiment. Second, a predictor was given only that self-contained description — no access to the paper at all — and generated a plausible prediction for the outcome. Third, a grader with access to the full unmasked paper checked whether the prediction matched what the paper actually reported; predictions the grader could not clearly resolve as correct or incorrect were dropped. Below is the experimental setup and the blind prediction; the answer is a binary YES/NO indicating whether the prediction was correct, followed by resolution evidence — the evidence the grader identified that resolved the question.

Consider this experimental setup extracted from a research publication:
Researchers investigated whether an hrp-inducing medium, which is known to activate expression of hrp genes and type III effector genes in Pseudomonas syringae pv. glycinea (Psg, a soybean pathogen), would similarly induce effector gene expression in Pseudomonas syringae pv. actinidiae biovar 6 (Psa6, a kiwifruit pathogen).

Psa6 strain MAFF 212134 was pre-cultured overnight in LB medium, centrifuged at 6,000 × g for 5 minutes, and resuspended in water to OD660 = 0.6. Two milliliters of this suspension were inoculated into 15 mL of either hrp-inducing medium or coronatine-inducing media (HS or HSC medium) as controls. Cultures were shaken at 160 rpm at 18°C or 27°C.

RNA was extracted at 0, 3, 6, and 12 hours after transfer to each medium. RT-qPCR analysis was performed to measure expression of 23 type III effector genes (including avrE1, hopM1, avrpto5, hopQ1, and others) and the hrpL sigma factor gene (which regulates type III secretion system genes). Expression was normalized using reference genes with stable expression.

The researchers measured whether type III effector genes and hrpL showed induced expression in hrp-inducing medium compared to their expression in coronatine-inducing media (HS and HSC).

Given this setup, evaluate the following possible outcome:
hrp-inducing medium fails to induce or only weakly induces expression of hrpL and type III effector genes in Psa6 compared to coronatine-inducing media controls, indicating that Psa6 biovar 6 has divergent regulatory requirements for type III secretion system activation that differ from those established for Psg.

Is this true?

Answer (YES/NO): YES